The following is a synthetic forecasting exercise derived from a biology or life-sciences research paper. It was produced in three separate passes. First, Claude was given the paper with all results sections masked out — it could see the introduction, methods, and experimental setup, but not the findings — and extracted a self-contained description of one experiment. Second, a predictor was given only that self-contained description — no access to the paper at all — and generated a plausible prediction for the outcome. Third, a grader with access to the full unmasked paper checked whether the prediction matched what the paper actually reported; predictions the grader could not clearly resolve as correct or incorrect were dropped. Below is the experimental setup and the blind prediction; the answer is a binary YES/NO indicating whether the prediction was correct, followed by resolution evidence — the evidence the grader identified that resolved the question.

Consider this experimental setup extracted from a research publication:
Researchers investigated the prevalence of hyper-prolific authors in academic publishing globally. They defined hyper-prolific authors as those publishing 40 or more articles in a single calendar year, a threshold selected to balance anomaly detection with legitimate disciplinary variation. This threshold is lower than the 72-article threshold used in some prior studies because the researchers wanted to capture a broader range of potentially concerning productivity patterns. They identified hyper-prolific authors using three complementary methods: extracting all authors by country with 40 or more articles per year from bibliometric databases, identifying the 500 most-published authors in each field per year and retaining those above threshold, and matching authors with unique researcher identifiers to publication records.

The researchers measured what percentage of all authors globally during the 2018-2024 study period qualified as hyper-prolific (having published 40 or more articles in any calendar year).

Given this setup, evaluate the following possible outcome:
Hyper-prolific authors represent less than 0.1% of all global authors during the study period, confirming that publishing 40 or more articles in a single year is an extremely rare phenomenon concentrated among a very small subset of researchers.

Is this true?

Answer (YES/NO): YES